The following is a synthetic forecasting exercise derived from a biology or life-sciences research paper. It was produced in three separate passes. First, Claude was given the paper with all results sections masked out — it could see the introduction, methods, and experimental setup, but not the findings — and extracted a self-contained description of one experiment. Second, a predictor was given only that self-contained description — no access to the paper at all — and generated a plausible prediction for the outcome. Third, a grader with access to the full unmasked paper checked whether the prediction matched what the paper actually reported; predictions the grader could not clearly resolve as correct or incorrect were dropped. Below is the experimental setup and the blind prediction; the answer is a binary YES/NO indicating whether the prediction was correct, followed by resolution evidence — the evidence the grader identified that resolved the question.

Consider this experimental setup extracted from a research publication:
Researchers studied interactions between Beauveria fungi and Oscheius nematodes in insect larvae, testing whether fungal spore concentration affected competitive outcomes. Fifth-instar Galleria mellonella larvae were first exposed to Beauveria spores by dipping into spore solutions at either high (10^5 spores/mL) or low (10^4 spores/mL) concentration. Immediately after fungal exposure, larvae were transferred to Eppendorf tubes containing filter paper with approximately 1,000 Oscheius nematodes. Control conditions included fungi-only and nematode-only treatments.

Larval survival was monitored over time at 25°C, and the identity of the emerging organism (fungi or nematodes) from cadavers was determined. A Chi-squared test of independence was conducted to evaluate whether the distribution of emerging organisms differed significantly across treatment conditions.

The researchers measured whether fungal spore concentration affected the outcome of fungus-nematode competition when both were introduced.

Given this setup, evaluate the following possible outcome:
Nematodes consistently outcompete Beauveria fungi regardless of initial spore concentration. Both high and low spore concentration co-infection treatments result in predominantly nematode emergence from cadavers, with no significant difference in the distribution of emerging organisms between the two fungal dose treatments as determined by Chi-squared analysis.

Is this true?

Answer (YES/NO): NO